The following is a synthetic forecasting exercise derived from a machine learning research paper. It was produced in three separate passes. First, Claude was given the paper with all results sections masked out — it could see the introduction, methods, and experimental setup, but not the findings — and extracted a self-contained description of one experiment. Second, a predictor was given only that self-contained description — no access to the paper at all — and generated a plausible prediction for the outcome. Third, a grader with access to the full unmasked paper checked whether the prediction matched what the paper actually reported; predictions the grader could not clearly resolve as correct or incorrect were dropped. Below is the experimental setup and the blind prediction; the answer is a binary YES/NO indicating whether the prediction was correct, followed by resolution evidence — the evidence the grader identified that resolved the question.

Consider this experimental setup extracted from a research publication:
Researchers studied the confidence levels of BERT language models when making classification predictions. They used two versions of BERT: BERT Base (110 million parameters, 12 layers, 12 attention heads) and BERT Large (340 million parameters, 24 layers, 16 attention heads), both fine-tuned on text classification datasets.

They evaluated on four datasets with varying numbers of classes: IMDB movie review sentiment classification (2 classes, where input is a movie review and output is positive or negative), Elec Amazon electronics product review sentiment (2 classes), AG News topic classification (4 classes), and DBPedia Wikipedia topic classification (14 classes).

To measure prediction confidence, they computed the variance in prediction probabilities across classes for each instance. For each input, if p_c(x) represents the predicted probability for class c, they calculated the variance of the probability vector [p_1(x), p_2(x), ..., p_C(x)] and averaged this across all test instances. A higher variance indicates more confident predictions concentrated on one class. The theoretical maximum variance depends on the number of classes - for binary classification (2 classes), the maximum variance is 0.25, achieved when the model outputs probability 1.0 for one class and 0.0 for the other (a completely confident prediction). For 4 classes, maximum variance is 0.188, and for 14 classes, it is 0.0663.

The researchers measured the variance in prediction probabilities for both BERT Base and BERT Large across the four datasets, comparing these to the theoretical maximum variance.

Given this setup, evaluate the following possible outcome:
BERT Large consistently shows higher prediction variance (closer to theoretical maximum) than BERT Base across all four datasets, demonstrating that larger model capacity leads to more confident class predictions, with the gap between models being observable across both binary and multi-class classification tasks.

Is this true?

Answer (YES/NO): YES